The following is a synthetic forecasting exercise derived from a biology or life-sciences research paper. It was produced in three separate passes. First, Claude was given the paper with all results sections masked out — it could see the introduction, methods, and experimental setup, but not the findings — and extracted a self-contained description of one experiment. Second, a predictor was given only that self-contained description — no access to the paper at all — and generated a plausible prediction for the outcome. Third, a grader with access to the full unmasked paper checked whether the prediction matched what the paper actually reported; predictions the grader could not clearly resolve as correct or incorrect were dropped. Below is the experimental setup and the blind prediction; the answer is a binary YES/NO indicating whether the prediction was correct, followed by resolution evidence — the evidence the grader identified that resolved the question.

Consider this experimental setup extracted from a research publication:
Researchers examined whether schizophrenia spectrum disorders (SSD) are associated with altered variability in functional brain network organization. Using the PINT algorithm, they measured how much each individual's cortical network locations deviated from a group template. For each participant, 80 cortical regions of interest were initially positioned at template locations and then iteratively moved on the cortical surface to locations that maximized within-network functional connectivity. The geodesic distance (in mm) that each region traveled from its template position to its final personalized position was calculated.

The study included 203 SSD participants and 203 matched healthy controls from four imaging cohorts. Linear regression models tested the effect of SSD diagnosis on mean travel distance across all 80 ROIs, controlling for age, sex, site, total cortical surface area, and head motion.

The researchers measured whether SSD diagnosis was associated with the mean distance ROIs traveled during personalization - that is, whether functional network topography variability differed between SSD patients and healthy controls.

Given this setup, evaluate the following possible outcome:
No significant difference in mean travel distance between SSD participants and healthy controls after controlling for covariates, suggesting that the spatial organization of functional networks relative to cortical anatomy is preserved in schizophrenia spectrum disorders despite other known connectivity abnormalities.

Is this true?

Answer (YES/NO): NO